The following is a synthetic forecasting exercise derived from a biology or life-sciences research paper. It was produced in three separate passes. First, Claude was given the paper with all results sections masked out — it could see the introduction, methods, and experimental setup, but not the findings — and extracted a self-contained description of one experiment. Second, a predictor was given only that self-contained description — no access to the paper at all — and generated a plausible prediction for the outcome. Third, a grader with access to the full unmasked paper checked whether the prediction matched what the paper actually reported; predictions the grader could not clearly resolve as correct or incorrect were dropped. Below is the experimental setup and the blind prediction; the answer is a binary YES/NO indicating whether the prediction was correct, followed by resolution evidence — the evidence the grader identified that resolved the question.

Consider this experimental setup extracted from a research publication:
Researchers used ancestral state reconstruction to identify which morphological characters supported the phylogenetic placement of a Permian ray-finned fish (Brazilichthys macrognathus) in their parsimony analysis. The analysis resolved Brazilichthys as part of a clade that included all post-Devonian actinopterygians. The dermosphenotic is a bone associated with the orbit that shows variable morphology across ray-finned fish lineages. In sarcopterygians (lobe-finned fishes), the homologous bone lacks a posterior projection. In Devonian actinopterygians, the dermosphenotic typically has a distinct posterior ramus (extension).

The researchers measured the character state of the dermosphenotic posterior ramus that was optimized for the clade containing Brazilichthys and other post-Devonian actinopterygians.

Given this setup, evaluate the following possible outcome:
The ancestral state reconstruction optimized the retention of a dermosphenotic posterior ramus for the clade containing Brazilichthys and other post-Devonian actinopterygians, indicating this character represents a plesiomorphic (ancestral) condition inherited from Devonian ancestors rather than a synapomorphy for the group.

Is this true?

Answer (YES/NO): NO